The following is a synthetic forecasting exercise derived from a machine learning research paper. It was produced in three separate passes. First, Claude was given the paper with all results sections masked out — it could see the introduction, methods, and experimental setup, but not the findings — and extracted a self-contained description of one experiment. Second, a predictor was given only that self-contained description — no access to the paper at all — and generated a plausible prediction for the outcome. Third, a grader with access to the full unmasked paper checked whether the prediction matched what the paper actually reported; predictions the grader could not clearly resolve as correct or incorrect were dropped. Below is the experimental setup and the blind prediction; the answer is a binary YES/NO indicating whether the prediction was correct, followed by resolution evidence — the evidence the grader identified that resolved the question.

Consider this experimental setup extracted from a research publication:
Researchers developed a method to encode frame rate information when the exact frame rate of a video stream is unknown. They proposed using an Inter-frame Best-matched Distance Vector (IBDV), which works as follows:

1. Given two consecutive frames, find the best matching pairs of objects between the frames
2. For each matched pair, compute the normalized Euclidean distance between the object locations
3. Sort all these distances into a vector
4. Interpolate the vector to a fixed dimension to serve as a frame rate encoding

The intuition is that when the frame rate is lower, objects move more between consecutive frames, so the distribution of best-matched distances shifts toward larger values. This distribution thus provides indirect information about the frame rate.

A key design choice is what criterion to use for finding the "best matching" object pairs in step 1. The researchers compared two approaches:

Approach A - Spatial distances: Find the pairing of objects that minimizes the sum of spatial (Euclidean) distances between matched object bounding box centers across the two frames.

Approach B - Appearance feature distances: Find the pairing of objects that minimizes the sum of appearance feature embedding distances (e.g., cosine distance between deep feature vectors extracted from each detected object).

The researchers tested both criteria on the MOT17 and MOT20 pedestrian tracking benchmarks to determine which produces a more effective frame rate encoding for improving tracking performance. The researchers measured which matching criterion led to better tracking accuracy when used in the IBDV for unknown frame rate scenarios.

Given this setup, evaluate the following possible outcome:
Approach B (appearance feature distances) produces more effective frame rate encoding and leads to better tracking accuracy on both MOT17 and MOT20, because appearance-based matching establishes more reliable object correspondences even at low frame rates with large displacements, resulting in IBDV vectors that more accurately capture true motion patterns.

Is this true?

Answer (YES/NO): NO